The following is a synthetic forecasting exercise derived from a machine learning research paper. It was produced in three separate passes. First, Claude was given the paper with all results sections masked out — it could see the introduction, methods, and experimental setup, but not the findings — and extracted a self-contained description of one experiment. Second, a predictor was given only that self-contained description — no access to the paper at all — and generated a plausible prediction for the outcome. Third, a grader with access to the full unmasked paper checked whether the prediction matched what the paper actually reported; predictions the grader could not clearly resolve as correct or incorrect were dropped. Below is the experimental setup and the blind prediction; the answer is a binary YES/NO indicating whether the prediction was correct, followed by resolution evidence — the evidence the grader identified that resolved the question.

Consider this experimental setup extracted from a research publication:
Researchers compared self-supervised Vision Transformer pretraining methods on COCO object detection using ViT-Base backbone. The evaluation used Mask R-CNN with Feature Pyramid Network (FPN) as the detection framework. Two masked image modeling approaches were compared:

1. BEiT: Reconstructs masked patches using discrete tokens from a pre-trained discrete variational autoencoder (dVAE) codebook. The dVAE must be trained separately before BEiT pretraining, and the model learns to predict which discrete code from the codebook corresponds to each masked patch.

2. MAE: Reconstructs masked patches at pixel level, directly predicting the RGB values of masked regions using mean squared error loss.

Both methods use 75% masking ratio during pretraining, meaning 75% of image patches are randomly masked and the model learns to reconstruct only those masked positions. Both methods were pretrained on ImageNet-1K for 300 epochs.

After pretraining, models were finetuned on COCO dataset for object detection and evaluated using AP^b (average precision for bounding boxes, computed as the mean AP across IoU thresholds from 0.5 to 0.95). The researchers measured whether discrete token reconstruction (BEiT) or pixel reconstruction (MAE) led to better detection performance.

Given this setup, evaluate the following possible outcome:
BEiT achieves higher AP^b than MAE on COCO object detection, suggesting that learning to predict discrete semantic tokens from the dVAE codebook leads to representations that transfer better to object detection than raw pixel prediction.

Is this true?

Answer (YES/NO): NO